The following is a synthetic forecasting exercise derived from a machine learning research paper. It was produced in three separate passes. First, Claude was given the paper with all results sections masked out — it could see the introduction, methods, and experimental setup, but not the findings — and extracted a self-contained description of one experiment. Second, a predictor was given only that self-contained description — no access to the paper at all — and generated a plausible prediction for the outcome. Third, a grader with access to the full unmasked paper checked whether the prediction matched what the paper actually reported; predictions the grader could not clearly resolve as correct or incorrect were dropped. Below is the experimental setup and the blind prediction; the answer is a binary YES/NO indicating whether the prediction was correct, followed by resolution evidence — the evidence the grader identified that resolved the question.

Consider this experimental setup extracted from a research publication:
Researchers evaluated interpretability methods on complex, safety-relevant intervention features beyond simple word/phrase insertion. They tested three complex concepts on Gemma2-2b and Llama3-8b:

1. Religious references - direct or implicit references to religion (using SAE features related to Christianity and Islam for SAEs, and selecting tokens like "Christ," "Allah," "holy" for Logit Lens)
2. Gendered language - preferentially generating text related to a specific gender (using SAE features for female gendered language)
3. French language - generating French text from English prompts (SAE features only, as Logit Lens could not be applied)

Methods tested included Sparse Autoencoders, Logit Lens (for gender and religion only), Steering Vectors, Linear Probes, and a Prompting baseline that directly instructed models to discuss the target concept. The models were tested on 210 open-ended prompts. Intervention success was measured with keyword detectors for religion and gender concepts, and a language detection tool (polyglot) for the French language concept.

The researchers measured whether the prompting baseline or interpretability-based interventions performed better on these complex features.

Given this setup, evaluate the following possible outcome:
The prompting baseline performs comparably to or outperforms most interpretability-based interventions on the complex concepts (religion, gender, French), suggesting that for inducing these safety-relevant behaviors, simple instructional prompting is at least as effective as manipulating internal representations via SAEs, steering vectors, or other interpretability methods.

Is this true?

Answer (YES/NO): YES